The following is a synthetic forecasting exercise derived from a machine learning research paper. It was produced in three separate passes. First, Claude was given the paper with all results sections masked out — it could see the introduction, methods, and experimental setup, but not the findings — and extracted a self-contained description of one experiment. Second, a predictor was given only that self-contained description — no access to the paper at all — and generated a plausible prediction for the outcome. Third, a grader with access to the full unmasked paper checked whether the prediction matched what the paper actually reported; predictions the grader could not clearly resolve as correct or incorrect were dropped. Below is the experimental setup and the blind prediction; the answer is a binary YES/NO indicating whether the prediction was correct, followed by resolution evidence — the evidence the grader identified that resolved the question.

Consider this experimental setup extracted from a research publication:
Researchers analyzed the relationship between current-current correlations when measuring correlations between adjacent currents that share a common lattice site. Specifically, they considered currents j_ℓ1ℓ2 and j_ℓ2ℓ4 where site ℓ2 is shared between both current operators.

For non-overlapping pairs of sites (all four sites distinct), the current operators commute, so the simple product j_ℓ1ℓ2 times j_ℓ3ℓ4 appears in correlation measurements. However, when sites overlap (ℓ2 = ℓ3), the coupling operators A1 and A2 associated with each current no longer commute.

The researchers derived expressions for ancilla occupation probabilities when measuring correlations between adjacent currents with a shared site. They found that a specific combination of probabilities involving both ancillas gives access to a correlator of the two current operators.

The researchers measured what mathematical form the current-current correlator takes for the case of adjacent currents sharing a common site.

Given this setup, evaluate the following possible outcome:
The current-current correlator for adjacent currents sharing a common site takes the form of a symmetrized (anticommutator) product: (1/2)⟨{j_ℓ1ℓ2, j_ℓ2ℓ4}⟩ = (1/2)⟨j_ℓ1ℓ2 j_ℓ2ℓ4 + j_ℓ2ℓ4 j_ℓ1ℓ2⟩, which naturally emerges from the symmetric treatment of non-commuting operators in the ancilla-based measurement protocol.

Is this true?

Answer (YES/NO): NO